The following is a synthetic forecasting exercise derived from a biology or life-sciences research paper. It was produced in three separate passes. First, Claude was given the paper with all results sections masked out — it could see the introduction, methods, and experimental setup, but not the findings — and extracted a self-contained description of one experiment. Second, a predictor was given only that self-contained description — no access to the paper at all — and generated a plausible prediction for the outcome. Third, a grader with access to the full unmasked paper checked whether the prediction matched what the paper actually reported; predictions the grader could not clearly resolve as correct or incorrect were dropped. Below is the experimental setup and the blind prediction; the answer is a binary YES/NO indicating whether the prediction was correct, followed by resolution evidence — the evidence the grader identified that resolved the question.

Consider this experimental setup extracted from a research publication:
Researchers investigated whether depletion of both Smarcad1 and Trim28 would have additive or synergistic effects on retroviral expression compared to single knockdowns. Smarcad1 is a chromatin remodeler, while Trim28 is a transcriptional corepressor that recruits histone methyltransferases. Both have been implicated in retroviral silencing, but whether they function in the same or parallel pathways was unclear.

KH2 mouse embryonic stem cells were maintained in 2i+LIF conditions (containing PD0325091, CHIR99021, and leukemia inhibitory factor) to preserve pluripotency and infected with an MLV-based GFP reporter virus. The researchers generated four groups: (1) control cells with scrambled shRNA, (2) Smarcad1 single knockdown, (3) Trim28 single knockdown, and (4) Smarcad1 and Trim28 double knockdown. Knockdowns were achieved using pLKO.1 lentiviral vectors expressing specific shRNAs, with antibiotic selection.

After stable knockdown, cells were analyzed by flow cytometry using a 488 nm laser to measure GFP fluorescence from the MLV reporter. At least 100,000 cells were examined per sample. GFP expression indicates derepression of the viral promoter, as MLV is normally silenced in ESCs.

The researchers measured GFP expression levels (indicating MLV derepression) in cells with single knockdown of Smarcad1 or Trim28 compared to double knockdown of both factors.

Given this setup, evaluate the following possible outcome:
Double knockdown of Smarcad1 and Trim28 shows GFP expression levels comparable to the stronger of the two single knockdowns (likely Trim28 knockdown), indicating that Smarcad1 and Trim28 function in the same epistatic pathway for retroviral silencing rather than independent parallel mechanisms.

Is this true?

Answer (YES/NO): NO